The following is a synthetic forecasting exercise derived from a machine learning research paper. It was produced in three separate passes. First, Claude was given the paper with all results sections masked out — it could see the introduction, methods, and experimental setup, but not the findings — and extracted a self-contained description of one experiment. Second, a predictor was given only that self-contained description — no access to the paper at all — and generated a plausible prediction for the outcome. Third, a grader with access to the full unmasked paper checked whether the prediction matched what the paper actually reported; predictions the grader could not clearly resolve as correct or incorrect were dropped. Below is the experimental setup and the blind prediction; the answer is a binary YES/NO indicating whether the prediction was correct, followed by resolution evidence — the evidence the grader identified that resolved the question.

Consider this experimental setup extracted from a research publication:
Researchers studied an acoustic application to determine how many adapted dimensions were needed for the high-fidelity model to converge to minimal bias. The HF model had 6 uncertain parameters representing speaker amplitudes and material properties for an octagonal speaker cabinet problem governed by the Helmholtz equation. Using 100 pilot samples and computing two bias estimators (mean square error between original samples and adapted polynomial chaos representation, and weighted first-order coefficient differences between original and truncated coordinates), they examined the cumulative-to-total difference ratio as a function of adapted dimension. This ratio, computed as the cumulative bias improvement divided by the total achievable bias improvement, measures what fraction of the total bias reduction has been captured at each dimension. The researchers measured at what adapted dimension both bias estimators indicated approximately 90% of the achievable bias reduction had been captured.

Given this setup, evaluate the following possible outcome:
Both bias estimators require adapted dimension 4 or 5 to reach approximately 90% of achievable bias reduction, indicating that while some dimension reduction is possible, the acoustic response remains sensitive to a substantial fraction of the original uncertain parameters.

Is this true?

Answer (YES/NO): NO